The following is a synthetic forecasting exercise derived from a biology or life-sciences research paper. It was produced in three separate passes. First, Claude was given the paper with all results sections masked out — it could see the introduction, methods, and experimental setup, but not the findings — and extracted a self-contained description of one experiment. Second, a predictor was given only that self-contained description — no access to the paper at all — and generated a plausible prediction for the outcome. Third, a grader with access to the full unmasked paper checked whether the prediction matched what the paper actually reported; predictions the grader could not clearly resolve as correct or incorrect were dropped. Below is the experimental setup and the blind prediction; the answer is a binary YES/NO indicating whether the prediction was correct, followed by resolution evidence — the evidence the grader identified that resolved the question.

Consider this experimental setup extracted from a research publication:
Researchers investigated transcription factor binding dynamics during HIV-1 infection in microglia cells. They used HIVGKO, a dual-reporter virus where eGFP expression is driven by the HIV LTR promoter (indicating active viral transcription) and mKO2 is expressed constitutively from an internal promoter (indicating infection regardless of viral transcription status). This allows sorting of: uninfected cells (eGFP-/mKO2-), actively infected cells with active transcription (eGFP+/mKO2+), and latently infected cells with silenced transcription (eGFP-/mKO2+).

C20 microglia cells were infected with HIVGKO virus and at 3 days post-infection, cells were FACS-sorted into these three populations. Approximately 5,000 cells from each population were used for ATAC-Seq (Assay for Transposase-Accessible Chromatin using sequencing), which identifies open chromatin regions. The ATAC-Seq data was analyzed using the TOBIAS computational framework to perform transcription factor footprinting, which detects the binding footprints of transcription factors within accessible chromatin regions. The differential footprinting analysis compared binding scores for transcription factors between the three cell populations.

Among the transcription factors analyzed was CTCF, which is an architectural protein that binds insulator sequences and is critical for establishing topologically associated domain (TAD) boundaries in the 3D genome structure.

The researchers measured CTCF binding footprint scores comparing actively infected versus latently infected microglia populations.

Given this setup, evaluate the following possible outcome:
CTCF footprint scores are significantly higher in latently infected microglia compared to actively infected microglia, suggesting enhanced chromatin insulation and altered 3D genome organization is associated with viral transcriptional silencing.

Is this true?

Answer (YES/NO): YES